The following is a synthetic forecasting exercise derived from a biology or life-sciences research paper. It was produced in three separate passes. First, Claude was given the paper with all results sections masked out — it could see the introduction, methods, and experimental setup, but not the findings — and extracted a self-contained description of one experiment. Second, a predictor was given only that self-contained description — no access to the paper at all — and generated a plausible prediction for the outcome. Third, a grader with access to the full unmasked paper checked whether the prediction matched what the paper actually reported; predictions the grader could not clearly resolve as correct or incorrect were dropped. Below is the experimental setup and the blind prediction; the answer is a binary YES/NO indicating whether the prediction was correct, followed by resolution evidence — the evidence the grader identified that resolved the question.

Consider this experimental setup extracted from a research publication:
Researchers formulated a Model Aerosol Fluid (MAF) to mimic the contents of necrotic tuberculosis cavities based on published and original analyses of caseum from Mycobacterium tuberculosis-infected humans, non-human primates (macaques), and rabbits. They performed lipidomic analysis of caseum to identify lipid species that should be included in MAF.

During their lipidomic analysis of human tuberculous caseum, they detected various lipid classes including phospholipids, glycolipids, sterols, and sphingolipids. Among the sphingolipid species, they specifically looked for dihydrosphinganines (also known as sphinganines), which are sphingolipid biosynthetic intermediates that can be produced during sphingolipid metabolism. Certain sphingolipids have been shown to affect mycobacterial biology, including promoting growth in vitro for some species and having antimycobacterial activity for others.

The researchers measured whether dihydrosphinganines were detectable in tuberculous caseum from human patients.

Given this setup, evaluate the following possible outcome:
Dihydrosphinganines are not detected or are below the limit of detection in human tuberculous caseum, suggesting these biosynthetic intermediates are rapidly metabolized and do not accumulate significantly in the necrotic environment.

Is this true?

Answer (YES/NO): NO